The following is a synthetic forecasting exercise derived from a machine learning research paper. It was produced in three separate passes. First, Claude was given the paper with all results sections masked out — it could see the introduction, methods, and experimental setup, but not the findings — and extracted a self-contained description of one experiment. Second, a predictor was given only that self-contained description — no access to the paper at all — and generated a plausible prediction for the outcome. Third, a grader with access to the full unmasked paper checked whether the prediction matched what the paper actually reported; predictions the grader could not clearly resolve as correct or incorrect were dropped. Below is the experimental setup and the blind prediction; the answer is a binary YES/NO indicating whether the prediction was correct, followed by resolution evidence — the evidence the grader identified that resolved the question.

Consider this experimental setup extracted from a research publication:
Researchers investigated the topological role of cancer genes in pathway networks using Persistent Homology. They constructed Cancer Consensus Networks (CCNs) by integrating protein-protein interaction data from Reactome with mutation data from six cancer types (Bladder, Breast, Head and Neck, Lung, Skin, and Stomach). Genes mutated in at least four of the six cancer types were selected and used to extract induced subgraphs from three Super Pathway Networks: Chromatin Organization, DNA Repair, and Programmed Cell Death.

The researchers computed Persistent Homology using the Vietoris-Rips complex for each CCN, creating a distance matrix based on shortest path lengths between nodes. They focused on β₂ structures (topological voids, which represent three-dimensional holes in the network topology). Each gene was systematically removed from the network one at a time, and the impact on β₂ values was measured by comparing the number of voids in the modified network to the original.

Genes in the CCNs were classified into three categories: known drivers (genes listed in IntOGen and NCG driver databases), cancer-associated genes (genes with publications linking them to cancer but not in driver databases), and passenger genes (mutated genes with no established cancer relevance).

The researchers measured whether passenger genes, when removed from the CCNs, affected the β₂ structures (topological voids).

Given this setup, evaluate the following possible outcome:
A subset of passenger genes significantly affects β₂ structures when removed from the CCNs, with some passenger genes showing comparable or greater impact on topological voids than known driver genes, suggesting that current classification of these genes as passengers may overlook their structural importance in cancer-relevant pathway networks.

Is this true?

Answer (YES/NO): NO